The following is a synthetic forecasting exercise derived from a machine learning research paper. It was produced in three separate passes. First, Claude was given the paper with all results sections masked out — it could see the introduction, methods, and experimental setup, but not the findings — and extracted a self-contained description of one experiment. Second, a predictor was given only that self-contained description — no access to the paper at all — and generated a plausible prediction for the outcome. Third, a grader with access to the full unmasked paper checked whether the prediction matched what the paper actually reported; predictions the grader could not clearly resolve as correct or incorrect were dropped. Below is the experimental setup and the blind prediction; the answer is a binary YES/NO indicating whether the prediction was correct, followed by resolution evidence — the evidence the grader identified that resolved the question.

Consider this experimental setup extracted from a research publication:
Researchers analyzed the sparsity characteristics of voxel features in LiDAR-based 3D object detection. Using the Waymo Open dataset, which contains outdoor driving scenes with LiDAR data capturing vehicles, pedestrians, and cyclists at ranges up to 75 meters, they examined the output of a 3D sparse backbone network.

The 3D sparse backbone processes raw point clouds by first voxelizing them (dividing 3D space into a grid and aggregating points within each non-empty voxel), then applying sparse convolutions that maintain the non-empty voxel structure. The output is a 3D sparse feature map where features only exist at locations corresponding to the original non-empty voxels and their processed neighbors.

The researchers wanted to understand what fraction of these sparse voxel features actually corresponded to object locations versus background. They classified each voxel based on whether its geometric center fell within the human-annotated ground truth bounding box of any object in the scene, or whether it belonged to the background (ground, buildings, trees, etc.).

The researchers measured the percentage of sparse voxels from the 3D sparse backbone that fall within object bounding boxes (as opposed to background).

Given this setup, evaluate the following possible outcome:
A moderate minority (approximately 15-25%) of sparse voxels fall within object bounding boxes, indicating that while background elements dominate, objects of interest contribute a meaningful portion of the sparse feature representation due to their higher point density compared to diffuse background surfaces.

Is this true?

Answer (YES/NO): NO